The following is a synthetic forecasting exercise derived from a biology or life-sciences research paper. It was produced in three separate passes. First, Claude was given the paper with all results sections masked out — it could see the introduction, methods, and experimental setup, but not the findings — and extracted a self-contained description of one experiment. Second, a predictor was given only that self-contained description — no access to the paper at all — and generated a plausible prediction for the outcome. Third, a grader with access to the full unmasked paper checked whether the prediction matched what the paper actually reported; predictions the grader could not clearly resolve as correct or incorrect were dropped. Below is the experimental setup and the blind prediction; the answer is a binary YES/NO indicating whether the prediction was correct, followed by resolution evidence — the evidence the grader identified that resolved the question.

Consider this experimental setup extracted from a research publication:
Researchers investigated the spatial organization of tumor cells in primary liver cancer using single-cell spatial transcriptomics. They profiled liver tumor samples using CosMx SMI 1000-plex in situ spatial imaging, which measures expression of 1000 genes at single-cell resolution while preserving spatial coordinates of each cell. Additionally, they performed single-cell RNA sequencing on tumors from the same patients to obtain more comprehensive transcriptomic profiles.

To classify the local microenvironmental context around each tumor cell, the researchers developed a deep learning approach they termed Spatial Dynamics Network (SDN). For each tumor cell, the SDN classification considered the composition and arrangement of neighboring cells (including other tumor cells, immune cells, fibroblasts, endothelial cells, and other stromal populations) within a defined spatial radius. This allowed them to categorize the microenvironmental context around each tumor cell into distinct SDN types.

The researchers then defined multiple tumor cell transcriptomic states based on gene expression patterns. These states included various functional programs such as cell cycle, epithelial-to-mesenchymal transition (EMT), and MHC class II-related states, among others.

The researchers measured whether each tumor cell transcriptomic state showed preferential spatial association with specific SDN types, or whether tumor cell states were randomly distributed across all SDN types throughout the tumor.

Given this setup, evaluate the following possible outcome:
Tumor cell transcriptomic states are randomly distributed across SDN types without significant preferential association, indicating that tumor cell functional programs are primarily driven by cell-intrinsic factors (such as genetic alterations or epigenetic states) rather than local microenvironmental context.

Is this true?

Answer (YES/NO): NO